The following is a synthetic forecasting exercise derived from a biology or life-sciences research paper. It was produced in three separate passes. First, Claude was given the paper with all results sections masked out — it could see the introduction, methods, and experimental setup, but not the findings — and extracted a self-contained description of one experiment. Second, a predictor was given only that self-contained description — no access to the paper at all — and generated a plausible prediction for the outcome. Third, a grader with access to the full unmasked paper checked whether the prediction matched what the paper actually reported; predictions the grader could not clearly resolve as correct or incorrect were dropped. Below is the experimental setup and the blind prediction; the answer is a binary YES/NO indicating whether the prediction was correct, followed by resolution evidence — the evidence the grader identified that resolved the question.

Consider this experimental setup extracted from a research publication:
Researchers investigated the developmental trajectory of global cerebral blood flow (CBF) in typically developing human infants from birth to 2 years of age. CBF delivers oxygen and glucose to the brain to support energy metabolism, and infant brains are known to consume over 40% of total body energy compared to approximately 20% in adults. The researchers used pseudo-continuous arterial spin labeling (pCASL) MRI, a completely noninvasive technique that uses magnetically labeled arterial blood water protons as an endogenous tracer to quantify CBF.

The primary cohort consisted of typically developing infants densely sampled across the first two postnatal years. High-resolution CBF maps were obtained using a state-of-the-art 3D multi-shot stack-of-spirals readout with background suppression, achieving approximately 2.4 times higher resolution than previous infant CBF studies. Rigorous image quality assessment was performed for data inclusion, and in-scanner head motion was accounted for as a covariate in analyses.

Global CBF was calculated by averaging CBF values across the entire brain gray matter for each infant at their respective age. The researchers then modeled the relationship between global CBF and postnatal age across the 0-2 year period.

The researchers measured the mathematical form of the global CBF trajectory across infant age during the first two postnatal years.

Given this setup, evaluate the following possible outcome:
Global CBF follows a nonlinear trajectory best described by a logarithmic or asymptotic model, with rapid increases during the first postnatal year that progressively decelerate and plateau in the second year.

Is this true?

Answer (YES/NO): NO